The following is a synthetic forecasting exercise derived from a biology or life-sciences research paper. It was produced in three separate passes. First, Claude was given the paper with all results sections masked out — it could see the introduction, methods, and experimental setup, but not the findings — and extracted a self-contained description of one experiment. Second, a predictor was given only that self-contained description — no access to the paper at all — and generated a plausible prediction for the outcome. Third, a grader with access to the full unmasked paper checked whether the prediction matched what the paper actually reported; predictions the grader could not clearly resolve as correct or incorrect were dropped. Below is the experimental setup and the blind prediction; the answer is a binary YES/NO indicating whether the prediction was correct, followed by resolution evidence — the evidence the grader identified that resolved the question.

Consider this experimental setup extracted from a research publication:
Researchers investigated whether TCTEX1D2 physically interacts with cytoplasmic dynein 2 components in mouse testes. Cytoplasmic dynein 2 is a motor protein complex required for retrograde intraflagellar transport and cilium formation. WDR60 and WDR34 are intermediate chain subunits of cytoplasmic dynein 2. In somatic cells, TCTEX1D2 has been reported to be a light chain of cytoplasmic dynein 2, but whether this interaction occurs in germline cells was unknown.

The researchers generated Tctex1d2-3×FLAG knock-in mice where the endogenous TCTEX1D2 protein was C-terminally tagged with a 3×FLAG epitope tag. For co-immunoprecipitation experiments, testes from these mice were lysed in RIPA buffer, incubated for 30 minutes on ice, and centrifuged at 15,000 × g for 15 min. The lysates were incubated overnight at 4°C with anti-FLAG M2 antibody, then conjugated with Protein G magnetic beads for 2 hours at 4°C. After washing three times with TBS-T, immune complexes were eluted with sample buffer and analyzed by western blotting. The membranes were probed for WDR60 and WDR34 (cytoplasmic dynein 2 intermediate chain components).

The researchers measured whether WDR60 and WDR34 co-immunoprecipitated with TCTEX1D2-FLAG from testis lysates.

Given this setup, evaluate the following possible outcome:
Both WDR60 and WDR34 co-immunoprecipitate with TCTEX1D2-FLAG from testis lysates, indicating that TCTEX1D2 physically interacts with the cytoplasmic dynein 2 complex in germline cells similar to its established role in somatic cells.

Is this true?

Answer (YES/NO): YES